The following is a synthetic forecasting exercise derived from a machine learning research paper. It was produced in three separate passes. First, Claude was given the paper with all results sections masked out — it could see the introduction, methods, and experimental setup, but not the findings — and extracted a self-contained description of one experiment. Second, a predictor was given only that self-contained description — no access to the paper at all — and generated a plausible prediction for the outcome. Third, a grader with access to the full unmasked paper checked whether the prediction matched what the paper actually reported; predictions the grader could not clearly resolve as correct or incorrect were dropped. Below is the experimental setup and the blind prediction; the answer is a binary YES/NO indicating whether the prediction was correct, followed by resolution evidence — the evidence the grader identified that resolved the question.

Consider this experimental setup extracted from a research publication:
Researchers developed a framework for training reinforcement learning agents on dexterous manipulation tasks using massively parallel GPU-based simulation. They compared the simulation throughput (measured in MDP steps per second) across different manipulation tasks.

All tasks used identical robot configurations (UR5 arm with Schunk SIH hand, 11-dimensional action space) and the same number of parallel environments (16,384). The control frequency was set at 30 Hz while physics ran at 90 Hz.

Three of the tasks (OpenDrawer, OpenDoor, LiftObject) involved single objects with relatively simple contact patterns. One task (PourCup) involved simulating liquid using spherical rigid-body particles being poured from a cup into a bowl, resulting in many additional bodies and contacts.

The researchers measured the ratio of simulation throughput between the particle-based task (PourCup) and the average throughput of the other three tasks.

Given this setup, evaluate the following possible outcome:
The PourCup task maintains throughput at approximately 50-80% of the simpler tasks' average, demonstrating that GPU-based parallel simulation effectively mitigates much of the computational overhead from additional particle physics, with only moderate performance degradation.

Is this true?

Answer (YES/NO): NO